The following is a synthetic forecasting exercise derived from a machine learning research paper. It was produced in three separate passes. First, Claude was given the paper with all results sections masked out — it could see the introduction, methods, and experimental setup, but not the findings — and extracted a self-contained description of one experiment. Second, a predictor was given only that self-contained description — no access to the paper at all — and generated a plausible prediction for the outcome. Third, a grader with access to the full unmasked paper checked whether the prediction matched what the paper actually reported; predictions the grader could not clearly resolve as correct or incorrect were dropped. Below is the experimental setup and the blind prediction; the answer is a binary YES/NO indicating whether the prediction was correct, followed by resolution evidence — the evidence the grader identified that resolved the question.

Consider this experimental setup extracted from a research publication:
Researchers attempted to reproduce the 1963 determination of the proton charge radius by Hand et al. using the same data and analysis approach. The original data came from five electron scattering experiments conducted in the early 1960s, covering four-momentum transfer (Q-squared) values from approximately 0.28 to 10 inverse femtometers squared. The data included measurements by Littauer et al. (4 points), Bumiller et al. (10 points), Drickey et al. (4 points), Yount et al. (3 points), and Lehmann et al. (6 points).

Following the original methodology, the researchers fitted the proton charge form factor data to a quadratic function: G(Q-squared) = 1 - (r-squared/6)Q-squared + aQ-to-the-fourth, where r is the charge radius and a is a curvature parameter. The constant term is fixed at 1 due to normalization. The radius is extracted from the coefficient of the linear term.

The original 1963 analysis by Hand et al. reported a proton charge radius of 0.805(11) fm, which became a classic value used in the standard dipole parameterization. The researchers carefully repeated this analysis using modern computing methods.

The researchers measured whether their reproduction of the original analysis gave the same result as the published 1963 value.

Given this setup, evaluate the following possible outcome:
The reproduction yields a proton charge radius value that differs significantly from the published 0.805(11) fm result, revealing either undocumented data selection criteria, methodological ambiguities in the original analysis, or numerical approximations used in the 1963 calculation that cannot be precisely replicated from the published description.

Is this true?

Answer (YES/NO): NO